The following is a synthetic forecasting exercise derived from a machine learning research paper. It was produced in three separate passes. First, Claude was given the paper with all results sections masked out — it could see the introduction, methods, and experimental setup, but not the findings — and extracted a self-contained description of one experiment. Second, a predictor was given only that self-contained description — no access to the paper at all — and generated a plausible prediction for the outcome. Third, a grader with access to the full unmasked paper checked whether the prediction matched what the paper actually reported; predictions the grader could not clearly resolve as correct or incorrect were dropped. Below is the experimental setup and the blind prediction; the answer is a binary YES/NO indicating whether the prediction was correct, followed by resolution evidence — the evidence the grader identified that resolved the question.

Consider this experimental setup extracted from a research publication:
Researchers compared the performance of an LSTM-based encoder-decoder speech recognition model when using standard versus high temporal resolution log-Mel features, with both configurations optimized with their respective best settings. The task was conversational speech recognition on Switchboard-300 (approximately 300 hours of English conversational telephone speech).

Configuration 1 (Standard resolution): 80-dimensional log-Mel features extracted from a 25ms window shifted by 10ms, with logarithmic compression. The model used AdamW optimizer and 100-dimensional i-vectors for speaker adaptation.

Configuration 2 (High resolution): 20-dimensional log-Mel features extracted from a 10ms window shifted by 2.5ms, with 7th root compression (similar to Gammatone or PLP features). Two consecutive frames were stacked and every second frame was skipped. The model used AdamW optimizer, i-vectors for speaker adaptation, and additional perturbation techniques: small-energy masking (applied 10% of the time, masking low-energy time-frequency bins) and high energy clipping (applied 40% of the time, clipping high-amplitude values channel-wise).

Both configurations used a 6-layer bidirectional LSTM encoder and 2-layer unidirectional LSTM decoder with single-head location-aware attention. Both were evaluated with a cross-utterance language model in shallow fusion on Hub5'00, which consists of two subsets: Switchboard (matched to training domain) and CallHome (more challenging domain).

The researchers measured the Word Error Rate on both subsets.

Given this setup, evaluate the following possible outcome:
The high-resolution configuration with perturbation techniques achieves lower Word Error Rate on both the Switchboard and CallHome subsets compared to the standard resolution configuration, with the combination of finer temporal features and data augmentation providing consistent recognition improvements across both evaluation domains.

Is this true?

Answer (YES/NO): NO